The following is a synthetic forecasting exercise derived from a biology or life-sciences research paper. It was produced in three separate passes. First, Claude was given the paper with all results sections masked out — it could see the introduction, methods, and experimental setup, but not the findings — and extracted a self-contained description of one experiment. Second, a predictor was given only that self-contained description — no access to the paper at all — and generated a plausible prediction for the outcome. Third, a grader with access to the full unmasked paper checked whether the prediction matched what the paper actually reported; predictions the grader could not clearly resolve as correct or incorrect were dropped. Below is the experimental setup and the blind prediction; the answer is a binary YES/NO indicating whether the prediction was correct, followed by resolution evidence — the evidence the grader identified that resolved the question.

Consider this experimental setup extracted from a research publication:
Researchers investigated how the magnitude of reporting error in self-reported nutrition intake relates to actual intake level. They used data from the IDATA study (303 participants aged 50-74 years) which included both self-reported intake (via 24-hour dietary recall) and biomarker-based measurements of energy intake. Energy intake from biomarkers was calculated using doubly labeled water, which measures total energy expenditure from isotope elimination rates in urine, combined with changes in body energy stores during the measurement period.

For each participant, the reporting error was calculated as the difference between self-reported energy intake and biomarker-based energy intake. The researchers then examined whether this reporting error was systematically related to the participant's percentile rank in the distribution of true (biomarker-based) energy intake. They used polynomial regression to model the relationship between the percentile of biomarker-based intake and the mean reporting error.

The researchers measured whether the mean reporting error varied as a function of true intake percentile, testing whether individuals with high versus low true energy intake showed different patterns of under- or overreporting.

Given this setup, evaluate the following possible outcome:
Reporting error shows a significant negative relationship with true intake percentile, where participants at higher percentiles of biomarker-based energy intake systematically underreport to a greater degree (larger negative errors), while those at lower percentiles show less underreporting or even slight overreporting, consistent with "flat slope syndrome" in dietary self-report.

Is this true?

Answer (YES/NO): YES